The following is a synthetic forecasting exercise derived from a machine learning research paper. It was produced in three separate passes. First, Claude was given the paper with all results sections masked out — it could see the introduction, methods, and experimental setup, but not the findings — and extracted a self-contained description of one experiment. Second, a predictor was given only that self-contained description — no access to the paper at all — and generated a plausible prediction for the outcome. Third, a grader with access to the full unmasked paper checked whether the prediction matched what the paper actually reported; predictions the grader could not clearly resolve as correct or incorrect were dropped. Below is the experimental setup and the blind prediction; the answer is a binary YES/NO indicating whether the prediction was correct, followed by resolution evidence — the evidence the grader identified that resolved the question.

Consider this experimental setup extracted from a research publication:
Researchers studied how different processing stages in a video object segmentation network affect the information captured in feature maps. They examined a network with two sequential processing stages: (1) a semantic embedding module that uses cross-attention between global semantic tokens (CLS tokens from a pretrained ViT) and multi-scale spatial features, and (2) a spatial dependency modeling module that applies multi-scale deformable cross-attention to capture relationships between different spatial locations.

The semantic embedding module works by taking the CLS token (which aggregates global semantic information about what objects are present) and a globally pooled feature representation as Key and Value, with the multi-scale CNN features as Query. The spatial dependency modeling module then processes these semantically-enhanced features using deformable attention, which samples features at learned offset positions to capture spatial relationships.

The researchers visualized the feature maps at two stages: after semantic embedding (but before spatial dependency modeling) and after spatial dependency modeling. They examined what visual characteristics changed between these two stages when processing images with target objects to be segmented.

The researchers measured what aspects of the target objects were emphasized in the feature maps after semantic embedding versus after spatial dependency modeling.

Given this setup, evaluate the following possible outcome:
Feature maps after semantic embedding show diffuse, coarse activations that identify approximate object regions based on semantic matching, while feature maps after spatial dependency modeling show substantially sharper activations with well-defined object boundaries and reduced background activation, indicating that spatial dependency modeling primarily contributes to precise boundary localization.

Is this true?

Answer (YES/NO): NO